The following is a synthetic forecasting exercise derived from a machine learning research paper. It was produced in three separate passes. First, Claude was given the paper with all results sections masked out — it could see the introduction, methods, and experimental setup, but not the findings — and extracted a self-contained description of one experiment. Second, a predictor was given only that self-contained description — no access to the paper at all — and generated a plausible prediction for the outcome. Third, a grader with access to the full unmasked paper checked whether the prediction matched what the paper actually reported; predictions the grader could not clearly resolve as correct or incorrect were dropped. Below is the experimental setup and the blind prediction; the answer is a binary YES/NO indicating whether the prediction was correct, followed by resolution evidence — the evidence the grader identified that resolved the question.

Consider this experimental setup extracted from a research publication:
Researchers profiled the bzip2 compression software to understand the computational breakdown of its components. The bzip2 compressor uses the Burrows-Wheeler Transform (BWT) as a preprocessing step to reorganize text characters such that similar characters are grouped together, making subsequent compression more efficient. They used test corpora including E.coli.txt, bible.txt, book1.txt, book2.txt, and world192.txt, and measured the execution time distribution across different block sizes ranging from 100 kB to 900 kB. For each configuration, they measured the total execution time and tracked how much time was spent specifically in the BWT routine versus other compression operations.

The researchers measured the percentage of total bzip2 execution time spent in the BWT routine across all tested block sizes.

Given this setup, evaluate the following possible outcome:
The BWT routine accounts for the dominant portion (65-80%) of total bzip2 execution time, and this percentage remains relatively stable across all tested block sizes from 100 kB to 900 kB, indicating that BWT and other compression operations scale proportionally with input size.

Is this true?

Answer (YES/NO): NO